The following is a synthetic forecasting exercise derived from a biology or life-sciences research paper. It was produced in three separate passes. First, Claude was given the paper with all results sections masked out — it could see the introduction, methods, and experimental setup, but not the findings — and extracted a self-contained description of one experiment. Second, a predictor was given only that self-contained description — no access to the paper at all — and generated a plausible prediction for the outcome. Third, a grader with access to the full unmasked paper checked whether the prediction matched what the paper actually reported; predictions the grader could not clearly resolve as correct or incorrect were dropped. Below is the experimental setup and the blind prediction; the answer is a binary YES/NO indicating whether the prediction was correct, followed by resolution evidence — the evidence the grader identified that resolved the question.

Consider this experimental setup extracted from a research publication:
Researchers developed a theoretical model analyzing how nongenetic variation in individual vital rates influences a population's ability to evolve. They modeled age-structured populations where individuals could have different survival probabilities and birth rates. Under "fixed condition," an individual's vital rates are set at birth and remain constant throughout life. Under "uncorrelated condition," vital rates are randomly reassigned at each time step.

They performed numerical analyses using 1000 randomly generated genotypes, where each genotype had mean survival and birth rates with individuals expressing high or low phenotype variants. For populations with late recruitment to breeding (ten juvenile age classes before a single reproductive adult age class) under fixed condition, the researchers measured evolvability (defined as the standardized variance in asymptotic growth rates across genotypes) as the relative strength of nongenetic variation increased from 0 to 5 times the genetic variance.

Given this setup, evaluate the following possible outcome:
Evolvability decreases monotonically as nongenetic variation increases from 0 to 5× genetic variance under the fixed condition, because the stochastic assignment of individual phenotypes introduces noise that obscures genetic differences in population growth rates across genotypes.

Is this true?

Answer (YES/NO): NO